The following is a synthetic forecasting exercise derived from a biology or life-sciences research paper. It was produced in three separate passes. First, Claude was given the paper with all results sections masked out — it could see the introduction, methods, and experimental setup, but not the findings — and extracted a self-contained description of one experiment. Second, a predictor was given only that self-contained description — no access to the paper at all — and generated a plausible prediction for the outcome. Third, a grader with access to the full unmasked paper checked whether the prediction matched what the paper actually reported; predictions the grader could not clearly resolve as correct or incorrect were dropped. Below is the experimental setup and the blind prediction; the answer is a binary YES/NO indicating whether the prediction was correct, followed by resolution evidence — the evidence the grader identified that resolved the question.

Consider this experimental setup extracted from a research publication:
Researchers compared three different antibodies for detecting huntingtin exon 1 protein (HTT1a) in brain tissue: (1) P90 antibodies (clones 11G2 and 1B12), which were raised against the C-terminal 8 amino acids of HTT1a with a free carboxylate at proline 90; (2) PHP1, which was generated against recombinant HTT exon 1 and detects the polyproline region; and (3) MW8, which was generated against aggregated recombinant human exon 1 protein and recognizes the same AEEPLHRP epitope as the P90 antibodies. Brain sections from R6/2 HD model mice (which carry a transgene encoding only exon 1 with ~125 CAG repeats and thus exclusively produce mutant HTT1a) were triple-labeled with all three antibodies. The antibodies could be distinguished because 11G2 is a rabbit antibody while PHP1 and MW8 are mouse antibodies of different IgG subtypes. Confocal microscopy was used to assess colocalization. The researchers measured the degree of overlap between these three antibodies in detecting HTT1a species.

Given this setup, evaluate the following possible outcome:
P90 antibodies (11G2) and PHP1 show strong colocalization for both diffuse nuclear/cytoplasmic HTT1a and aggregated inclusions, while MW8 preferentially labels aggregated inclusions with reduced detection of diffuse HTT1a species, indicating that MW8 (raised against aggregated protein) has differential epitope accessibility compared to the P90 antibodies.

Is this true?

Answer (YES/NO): NO